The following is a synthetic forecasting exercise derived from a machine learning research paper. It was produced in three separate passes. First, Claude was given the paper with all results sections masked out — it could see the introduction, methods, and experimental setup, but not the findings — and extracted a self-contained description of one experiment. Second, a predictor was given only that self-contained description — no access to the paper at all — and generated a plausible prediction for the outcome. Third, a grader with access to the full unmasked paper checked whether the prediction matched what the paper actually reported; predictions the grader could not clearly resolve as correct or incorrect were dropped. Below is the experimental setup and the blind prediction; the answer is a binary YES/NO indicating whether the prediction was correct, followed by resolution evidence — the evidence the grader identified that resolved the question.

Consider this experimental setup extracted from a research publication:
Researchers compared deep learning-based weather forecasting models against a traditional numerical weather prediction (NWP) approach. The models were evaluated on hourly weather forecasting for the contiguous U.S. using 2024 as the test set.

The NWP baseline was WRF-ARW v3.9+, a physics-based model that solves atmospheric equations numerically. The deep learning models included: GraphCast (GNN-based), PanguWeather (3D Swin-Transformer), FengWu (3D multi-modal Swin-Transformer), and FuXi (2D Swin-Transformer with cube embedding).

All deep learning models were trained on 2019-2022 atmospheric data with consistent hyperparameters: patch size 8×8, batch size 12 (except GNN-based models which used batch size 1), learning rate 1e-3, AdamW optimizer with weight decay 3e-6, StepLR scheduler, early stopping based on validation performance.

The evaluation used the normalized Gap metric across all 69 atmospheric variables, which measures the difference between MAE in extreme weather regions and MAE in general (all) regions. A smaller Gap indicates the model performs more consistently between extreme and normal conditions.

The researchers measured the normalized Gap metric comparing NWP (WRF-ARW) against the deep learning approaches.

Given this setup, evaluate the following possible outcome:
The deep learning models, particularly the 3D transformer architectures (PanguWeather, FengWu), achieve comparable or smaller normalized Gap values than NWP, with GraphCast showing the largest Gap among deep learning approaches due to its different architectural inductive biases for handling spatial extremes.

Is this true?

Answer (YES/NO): NO